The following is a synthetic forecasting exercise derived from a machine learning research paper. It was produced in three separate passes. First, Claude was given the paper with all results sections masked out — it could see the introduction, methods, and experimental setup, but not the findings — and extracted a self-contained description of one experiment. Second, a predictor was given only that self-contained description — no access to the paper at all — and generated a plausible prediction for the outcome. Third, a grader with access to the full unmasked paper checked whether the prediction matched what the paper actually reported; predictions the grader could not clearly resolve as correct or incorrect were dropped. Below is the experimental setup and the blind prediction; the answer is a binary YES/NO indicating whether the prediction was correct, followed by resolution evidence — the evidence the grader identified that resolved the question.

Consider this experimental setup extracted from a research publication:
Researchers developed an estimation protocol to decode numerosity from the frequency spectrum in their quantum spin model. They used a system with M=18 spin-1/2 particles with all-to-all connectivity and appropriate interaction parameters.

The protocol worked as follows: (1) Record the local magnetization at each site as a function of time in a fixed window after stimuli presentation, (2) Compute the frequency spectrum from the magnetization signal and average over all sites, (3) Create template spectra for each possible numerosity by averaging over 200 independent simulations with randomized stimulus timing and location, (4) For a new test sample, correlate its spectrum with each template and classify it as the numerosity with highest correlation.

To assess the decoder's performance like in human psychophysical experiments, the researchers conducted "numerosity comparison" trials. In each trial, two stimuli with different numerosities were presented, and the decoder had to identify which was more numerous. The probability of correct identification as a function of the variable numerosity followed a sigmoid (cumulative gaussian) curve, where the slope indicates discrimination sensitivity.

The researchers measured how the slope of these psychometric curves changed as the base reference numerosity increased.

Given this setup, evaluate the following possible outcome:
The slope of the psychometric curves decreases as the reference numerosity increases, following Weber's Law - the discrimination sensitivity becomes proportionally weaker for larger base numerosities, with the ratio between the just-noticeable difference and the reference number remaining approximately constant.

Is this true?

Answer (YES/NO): YES